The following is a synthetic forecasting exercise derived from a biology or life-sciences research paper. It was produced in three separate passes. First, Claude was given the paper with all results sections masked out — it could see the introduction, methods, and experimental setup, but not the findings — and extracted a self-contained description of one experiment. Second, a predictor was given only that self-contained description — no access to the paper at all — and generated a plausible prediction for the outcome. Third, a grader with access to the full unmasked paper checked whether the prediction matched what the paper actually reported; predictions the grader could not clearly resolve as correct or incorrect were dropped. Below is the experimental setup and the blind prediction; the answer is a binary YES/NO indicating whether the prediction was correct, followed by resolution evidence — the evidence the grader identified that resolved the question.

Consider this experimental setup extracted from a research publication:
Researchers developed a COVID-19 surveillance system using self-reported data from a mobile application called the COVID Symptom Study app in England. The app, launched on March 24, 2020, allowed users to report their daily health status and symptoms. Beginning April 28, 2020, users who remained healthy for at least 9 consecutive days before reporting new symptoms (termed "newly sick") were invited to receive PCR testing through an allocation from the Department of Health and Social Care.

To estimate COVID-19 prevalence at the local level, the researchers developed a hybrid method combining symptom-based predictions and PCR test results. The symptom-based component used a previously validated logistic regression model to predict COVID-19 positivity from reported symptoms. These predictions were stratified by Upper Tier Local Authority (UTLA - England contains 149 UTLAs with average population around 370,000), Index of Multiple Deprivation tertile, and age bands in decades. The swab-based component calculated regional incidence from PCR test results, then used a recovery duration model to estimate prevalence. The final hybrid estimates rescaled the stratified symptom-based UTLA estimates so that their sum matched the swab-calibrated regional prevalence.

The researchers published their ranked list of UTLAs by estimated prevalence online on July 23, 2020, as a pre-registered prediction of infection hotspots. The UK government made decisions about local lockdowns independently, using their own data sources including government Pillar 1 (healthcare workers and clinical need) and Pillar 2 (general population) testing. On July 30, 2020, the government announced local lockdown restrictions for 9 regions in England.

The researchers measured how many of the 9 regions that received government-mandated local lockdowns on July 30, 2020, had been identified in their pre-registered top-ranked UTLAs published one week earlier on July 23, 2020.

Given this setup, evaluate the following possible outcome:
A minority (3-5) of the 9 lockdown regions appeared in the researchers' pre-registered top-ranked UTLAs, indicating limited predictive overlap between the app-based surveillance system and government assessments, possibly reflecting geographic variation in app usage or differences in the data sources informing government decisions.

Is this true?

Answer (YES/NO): YES